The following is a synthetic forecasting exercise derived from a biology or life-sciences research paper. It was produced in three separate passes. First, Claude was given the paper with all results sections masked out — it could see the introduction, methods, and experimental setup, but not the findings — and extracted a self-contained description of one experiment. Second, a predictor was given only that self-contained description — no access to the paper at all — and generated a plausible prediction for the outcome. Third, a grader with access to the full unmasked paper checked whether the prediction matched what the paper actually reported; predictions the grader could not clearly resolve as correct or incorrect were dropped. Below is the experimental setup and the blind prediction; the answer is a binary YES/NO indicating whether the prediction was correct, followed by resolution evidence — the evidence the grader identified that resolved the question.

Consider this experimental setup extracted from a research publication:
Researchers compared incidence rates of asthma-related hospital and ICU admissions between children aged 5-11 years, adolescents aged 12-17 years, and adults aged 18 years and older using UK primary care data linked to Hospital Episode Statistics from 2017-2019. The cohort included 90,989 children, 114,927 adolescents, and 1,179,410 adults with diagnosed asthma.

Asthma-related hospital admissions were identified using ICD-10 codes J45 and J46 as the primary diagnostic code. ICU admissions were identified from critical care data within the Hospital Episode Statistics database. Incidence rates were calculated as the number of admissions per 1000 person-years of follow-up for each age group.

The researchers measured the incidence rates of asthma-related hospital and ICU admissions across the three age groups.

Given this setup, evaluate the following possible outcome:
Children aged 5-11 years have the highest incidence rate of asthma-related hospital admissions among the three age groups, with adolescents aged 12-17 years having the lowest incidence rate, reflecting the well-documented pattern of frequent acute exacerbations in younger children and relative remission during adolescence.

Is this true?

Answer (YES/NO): NO